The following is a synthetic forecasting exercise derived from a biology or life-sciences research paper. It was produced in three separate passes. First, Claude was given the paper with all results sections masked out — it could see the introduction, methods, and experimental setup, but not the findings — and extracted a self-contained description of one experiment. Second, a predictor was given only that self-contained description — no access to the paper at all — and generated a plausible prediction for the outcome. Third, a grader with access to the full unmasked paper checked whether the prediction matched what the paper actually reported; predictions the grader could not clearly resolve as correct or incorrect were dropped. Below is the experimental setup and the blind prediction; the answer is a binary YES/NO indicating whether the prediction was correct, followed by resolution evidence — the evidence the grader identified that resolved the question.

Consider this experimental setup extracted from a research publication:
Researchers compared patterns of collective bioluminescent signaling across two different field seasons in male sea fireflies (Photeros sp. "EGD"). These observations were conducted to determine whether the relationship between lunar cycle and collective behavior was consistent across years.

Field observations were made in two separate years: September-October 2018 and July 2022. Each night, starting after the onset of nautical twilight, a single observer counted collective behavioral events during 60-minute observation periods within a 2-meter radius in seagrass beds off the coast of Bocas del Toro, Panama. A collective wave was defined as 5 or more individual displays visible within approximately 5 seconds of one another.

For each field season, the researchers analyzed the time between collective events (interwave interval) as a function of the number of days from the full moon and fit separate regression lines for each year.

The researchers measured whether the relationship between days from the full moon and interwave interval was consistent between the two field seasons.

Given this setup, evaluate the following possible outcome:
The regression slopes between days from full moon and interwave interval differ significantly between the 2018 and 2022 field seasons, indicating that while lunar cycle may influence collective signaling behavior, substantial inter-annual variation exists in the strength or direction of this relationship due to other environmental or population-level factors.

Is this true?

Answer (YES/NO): YES